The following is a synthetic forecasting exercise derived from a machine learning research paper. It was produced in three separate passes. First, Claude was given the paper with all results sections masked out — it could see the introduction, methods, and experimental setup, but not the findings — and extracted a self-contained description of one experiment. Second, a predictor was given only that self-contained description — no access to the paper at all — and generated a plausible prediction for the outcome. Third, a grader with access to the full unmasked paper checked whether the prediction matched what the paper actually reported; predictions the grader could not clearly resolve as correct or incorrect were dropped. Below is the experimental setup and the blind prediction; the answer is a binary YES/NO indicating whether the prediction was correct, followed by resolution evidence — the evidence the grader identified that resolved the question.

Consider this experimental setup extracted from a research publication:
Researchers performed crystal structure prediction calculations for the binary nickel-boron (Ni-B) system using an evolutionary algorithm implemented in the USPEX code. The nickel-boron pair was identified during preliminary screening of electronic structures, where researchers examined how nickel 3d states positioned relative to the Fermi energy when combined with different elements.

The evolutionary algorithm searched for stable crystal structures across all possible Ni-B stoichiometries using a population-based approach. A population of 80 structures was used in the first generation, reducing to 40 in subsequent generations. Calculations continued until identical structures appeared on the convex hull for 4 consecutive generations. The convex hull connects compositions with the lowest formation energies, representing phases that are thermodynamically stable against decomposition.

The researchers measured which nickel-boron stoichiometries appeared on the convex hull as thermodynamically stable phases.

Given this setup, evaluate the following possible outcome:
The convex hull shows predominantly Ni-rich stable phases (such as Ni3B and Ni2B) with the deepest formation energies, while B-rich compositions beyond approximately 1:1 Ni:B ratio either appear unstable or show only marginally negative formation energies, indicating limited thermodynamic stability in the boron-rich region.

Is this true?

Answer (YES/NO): NO